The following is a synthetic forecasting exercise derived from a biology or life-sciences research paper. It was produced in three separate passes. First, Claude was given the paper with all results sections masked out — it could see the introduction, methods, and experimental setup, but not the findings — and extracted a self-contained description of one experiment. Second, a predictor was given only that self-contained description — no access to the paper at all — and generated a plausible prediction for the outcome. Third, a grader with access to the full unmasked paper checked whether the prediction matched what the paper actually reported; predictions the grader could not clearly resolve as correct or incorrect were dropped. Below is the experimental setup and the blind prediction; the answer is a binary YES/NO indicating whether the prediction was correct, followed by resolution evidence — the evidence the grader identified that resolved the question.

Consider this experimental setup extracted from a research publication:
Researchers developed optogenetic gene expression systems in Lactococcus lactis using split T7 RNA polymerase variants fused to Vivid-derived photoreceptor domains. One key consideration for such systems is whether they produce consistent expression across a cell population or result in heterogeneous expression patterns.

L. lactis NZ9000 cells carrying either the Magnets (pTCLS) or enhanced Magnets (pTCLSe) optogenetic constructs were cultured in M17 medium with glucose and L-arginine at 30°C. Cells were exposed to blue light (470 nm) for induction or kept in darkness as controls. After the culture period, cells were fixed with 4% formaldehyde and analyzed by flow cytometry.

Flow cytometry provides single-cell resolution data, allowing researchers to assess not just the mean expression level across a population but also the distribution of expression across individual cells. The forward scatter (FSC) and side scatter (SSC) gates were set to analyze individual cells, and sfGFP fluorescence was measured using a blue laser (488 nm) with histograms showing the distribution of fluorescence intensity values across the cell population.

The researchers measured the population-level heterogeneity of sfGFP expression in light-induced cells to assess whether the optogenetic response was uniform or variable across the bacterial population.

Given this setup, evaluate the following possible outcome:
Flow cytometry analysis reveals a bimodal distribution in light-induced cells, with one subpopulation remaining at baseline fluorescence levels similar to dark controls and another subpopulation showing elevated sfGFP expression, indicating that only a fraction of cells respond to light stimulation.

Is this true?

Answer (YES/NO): NO